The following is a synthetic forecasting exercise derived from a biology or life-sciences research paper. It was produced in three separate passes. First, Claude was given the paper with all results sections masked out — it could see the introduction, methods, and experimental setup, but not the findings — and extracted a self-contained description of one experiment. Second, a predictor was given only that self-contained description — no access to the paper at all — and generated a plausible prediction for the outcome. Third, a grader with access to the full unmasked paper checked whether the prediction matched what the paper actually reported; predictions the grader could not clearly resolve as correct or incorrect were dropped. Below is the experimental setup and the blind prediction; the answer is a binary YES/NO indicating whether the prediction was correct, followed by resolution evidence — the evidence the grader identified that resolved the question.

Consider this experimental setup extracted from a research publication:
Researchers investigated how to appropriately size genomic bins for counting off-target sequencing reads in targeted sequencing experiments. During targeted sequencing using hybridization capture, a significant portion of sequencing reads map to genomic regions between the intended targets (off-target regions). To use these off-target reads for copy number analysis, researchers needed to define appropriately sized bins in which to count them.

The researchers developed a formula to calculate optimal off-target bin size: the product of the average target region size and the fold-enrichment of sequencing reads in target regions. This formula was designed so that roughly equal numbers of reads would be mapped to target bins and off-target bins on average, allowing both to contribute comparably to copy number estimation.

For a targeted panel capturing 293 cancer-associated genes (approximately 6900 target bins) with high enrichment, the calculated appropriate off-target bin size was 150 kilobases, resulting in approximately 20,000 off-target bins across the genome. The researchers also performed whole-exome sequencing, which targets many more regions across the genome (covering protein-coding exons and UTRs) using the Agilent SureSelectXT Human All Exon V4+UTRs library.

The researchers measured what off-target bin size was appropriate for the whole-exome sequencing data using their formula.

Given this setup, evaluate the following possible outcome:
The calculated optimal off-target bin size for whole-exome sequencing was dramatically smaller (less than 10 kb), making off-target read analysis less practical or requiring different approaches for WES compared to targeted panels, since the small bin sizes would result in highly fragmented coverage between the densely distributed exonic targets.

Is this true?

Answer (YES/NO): NO